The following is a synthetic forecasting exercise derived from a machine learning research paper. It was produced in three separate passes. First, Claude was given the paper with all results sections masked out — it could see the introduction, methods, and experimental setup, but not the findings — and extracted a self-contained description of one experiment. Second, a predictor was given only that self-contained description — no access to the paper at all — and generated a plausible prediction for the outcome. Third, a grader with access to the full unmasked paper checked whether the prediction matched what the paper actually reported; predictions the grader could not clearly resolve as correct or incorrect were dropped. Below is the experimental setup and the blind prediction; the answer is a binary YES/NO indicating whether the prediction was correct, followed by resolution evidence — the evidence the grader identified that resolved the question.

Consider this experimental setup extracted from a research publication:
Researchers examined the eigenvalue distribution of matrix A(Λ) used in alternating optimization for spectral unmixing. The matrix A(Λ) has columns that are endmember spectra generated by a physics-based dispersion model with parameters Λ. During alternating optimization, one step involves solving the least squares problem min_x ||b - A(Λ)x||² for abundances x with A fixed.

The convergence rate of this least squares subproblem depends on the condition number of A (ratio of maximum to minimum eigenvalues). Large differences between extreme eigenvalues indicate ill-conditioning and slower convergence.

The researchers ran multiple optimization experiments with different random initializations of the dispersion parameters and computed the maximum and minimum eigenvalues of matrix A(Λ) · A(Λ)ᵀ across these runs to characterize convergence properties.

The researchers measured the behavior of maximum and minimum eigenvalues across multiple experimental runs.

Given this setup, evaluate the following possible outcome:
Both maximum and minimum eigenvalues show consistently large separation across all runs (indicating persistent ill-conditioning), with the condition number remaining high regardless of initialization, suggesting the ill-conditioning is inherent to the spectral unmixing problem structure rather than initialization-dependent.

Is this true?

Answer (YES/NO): YES